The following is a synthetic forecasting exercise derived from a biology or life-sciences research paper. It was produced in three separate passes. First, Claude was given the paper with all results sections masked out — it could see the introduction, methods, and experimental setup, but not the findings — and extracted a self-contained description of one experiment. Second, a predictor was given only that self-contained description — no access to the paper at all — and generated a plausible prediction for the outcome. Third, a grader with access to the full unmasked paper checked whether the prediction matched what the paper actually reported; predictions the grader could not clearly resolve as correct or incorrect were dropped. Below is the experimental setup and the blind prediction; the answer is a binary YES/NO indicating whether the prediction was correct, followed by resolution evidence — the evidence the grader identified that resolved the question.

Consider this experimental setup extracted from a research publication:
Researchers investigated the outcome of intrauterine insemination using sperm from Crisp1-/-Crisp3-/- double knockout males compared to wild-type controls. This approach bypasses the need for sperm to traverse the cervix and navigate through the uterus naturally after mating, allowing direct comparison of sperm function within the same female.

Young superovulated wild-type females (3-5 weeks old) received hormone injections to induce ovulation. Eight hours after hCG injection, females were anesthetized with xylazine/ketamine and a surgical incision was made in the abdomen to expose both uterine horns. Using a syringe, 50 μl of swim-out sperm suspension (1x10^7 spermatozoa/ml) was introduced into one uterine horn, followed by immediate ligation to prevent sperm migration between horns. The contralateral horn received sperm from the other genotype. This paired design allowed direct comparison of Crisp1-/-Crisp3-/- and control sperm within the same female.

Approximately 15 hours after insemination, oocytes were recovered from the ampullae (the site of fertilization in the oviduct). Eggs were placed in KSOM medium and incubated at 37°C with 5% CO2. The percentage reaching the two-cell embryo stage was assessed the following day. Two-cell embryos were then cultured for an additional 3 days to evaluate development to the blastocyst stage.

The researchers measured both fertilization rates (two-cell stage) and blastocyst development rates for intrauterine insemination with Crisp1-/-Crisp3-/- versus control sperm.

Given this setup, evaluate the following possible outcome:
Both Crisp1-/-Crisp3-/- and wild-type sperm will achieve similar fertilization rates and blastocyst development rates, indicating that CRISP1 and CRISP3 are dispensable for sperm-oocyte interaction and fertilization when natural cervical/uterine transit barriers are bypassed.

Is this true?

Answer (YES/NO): NO